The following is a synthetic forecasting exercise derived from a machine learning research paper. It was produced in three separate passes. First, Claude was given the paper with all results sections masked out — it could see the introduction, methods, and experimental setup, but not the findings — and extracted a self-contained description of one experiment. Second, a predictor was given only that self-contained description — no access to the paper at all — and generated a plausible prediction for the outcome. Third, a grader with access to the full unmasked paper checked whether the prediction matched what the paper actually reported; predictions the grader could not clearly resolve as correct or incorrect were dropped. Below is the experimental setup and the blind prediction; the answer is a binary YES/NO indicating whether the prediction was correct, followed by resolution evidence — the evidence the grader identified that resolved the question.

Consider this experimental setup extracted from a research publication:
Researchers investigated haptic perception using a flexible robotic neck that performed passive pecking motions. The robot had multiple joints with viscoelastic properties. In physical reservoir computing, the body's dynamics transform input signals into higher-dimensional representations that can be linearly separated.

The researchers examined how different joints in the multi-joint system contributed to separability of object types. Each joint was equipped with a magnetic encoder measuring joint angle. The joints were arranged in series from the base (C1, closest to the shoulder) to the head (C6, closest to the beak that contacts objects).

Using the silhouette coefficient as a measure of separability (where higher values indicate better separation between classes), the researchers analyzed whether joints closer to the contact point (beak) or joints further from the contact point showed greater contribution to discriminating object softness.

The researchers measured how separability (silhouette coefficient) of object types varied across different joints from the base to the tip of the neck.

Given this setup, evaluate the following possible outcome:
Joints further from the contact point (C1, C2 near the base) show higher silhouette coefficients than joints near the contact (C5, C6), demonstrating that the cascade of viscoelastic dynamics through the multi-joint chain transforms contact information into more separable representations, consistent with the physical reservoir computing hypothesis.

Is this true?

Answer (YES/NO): NO